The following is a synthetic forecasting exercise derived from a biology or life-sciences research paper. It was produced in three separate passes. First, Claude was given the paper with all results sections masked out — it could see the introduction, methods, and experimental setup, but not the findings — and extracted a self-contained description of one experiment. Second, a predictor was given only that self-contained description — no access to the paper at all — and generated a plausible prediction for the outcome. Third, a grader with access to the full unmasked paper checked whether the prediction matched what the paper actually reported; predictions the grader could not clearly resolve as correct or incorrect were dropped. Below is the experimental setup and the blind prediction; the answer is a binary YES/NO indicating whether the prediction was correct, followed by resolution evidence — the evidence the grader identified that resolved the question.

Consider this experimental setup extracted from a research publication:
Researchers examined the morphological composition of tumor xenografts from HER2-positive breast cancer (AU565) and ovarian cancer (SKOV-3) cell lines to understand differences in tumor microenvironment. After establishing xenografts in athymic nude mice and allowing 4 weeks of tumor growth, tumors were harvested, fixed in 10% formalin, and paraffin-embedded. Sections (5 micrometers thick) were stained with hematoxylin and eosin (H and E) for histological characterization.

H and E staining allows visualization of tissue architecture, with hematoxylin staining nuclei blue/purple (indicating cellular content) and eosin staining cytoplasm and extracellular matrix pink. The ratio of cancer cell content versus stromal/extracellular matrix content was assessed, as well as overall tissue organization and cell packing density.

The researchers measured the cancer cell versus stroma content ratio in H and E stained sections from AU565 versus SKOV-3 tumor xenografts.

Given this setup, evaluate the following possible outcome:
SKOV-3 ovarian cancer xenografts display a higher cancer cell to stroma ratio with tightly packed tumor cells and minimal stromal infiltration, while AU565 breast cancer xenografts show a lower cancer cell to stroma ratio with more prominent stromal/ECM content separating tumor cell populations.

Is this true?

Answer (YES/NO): NO